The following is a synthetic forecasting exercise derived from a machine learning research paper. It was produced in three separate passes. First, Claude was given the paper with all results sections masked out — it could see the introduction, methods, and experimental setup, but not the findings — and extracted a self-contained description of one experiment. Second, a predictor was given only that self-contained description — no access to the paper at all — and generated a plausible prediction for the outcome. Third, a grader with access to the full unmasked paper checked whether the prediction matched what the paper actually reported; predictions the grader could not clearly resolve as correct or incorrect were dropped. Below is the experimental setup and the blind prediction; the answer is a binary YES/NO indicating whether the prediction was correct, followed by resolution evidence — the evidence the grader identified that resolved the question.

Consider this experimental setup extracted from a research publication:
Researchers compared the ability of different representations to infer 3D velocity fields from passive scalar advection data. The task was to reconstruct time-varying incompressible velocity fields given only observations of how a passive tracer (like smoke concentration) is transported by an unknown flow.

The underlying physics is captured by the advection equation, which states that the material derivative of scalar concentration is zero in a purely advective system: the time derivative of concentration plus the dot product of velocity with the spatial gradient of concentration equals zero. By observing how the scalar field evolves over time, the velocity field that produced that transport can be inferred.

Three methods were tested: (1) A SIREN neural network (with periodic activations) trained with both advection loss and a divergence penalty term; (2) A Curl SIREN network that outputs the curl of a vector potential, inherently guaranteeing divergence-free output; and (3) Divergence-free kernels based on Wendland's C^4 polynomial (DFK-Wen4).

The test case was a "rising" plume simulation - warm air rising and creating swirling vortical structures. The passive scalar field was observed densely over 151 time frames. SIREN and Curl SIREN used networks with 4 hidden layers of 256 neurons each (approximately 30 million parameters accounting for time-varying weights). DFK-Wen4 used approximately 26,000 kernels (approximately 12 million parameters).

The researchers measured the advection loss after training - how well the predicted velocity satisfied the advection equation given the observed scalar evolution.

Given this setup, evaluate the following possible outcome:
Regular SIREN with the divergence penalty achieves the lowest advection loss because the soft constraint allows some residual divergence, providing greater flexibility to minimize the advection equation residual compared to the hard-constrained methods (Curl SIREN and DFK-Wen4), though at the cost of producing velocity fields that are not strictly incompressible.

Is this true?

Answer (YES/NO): NO